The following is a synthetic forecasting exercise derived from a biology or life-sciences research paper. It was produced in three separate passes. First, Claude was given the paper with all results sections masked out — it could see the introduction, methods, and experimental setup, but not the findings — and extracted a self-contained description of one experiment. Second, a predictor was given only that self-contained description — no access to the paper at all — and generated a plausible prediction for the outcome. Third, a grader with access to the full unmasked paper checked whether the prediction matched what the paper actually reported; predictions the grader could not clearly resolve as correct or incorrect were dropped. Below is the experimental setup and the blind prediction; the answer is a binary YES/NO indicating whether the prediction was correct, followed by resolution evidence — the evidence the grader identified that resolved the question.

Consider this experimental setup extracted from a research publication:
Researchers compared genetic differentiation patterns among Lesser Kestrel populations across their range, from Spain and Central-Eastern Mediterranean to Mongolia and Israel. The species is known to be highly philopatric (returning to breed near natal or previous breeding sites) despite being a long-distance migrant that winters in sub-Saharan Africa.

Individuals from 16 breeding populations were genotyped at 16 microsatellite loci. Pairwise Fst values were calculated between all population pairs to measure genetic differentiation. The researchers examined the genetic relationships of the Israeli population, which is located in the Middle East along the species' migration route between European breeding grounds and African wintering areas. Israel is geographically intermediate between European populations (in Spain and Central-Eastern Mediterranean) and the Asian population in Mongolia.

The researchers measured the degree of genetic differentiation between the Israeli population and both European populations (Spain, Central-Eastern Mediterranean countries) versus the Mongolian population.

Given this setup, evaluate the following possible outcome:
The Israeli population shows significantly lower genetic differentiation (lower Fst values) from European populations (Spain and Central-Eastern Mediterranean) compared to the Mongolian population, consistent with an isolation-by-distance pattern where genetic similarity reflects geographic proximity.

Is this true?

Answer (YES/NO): NO